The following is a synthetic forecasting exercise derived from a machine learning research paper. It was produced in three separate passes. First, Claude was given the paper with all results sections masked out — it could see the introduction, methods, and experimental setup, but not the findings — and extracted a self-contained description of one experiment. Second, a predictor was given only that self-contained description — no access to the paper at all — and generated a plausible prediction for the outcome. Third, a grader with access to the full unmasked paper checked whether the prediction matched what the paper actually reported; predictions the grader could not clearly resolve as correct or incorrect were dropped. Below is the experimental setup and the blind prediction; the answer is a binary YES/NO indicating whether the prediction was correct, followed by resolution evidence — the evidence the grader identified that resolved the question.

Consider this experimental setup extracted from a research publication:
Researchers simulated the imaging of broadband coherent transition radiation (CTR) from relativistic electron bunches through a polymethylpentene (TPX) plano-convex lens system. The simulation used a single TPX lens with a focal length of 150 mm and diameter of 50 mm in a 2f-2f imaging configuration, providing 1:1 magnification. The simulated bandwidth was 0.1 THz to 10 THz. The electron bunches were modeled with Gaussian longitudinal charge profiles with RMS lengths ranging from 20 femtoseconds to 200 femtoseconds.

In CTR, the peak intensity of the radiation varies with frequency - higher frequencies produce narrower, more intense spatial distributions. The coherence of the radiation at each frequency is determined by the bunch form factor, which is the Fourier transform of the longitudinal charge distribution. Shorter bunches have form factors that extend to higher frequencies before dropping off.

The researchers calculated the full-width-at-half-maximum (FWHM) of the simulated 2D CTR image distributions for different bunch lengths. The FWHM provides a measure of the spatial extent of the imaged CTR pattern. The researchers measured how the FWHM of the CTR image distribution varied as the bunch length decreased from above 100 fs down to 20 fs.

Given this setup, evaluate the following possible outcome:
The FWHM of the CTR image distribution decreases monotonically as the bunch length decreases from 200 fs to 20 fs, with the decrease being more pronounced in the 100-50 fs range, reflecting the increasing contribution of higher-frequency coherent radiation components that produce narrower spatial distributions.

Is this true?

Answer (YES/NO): NO